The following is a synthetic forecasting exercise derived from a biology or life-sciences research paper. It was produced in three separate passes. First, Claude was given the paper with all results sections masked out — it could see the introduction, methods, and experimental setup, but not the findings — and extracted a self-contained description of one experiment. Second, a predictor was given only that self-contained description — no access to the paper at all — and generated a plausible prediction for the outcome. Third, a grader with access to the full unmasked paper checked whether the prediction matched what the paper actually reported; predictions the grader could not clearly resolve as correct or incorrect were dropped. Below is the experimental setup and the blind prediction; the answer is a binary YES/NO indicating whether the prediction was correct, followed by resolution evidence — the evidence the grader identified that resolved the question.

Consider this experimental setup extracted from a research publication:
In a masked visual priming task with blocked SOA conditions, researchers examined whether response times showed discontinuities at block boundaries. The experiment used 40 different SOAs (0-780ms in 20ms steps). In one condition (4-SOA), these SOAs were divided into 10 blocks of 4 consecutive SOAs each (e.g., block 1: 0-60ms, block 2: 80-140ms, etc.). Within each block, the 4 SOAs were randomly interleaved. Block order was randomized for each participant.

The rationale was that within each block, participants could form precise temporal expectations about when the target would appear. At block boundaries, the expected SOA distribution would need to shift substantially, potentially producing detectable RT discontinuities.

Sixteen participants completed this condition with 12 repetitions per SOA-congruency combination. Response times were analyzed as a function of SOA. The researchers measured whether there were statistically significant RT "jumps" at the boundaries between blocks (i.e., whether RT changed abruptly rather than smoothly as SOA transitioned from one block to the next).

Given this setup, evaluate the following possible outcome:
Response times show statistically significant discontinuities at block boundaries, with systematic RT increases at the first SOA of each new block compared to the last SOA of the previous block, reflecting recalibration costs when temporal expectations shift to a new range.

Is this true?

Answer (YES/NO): YES